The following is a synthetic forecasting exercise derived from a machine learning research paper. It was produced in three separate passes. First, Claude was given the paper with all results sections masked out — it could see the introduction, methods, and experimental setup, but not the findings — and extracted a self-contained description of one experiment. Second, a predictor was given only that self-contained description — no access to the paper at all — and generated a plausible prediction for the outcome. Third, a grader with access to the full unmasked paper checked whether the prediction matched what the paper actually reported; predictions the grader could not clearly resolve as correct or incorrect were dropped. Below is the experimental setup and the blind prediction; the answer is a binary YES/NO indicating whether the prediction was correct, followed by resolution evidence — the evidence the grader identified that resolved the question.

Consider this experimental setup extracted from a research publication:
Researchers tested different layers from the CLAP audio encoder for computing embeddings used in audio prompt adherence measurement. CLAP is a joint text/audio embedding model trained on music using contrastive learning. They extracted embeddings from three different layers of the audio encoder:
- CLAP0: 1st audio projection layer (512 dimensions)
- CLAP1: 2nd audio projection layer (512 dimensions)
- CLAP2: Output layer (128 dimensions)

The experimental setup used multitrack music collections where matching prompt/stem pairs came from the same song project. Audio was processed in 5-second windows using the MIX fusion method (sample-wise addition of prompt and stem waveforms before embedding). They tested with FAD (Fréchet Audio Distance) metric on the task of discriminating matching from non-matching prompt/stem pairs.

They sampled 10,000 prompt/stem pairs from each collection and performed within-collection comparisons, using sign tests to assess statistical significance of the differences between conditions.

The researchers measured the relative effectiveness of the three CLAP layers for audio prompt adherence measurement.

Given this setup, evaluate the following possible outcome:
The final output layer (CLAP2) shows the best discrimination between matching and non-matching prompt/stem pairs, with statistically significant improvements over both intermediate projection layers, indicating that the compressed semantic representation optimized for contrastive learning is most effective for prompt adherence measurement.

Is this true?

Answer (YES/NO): NO